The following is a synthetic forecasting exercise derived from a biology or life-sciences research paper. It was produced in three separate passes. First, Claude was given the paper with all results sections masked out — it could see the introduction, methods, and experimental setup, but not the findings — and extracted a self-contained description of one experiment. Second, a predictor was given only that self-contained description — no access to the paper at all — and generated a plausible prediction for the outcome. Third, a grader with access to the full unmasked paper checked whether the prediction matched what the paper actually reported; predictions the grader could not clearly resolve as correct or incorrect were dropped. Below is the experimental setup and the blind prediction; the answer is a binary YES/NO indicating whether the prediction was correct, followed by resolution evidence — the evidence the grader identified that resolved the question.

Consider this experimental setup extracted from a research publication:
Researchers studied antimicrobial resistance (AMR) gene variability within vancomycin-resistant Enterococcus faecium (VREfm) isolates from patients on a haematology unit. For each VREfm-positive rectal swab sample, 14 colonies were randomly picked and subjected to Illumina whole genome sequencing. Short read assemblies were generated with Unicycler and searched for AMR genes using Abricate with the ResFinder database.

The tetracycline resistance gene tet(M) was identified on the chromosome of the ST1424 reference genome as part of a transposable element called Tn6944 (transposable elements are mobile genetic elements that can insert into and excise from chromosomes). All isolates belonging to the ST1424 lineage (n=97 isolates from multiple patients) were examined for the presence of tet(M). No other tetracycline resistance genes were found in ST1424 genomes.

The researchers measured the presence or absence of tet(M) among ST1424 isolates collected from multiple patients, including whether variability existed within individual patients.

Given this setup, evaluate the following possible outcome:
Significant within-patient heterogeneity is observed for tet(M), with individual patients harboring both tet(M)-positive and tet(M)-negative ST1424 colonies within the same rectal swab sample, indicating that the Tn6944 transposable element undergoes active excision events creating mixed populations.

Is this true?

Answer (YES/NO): YES